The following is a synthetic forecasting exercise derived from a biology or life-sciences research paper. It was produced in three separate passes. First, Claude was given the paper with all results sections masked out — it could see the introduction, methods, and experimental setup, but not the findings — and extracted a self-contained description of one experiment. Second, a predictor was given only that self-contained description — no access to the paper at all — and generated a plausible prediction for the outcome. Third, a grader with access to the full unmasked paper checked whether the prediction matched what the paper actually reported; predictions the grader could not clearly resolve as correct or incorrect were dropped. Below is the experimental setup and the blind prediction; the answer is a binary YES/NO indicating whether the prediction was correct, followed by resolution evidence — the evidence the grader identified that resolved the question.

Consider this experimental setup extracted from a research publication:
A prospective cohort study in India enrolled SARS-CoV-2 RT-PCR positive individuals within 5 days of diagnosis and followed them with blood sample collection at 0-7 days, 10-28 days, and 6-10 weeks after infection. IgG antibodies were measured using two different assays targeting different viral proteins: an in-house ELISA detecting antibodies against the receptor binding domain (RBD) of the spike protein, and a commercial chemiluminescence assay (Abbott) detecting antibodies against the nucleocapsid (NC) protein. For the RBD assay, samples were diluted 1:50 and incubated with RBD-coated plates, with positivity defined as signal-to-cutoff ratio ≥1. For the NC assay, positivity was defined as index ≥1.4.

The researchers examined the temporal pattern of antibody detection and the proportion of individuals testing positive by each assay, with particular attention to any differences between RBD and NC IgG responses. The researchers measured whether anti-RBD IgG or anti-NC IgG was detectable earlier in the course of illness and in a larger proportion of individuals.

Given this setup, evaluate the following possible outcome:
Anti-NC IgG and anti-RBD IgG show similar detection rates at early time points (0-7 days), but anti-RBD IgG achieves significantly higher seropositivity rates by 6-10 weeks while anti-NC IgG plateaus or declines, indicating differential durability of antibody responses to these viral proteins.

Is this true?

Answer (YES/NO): NO